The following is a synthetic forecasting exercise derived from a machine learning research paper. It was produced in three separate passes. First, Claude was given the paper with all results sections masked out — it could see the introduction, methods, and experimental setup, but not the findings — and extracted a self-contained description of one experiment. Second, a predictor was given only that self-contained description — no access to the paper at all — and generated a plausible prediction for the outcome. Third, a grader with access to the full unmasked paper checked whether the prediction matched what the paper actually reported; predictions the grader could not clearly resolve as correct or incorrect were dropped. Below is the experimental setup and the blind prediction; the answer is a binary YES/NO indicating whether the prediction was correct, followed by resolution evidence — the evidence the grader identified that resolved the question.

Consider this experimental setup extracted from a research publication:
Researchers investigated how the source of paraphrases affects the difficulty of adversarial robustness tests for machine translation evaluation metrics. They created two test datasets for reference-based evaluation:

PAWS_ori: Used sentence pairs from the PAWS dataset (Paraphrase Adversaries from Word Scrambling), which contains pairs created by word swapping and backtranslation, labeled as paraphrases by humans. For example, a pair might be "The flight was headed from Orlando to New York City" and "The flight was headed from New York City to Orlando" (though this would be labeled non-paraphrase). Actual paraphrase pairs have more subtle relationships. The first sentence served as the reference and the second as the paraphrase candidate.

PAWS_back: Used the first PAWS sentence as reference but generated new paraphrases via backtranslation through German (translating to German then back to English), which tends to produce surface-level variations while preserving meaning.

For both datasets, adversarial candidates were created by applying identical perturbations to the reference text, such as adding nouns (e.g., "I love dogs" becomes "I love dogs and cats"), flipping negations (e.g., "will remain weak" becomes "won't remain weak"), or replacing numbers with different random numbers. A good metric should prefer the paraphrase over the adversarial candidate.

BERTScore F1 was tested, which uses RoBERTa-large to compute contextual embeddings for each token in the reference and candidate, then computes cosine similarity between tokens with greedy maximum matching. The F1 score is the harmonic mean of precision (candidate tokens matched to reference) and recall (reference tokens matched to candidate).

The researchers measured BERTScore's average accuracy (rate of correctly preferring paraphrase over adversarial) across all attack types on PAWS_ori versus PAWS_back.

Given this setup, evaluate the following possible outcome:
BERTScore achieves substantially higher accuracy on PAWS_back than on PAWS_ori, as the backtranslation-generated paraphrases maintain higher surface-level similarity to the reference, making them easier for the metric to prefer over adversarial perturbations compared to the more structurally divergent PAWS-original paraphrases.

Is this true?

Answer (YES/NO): YES